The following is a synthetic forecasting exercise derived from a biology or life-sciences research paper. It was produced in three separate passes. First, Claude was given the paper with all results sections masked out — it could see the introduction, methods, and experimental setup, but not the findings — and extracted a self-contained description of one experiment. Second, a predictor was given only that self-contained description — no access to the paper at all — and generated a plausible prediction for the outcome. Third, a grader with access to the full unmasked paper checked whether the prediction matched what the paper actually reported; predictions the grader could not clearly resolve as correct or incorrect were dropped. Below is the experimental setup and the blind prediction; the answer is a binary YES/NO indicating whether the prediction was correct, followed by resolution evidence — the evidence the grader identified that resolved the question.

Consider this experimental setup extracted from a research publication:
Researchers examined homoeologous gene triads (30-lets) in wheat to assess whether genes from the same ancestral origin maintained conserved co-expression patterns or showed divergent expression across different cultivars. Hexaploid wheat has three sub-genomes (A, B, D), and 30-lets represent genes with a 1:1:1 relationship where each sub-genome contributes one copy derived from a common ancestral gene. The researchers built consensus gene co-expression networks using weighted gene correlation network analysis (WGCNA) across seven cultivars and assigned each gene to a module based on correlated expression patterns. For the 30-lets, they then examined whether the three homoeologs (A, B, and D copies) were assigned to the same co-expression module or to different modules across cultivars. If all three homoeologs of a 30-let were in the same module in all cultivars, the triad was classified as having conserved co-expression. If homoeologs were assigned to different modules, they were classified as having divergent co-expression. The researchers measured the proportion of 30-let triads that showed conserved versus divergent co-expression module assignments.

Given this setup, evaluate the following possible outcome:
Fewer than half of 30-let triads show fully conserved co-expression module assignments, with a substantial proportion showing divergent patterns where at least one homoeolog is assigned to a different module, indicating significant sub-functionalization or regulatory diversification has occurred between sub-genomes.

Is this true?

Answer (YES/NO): NO